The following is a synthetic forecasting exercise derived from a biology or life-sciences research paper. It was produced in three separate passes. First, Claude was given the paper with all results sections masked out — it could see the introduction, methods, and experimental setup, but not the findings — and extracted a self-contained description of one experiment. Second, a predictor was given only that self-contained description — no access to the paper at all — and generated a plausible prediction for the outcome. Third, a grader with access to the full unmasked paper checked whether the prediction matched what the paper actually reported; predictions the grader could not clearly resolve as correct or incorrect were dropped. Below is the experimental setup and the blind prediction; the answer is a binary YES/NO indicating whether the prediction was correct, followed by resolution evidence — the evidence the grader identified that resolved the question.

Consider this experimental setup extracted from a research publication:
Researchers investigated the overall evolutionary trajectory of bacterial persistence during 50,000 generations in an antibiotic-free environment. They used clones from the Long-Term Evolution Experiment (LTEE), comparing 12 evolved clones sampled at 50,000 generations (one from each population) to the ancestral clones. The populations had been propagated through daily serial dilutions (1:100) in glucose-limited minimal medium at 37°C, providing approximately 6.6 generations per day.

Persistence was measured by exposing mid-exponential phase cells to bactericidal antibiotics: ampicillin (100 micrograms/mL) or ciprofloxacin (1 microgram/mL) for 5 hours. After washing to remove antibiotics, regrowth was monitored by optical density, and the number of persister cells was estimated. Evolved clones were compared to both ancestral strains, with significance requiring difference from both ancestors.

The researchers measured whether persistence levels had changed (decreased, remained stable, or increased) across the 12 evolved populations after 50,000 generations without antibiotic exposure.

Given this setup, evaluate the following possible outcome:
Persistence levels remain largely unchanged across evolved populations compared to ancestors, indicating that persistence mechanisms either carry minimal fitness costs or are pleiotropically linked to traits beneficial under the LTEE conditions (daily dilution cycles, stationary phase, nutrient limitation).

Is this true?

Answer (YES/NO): YES